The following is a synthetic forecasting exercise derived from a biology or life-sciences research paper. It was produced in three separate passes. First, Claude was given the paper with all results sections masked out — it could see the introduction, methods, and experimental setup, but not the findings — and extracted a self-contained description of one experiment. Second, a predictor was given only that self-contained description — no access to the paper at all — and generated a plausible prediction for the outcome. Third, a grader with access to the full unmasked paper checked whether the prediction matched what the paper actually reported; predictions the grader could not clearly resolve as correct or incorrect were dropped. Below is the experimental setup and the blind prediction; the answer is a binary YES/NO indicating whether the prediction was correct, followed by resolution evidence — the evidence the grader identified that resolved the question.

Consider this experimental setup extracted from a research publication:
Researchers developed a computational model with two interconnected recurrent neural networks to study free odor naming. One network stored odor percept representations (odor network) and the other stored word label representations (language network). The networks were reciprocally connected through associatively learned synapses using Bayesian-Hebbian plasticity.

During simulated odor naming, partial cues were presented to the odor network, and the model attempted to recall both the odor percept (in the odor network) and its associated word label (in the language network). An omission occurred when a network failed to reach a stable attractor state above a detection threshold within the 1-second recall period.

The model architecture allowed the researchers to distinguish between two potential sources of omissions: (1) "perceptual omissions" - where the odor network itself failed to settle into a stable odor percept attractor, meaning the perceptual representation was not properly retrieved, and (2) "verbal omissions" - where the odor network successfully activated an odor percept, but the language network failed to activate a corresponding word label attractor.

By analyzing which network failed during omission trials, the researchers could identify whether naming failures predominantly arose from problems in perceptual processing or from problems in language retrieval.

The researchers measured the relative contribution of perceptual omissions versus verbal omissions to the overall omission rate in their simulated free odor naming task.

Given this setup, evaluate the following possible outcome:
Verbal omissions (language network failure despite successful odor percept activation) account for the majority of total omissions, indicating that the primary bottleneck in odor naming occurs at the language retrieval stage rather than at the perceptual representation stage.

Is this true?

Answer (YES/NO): NO